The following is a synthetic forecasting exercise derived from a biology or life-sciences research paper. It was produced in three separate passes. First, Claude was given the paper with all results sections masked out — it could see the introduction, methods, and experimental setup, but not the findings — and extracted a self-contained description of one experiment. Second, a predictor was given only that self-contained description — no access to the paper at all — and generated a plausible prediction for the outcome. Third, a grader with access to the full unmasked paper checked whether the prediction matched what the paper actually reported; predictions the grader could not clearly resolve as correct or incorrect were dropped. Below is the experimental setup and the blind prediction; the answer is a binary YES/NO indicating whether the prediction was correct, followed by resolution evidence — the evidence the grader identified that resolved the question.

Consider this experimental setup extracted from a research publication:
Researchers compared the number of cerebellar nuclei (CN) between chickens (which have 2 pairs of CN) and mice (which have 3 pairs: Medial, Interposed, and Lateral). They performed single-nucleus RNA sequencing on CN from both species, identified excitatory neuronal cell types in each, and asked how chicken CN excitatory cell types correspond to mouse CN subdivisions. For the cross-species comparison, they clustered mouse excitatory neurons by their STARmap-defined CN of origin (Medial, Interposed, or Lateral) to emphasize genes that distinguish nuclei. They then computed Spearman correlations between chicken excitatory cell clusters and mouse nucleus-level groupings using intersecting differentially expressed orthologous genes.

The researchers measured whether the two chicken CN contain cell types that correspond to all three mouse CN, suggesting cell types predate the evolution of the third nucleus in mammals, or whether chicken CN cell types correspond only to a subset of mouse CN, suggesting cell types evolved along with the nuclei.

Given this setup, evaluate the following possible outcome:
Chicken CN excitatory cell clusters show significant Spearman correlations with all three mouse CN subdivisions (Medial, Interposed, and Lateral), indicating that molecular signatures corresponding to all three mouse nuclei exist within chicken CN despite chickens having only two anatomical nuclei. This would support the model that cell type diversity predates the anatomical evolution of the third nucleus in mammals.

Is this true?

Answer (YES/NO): NO